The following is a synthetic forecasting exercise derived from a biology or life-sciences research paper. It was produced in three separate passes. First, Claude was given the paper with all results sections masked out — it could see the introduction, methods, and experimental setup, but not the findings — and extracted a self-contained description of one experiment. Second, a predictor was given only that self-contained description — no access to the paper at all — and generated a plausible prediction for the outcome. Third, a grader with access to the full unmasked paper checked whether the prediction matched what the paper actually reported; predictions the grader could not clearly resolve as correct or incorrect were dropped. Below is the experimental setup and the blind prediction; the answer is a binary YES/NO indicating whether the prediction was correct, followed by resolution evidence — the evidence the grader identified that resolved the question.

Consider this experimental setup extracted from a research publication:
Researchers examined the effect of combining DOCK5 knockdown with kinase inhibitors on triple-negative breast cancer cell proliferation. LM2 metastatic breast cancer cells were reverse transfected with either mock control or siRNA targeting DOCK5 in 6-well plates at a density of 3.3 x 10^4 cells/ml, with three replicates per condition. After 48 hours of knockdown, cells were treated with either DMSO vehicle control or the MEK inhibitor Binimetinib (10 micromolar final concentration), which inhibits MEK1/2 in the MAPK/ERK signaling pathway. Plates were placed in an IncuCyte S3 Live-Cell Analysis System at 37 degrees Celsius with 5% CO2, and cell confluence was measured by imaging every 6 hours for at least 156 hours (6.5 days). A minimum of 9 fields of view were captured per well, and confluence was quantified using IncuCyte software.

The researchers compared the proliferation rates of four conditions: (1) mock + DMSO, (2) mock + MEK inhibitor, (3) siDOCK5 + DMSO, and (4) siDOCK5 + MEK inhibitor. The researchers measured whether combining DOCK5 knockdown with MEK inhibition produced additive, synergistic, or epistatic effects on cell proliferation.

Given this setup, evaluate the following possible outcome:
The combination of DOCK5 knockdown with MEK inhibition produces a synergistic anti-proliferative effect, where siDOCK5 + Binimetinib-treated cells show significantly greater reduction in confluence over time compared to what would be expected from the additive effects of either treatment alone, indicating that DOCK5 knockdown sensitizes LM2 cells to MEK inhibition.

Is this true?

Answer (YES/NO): YES